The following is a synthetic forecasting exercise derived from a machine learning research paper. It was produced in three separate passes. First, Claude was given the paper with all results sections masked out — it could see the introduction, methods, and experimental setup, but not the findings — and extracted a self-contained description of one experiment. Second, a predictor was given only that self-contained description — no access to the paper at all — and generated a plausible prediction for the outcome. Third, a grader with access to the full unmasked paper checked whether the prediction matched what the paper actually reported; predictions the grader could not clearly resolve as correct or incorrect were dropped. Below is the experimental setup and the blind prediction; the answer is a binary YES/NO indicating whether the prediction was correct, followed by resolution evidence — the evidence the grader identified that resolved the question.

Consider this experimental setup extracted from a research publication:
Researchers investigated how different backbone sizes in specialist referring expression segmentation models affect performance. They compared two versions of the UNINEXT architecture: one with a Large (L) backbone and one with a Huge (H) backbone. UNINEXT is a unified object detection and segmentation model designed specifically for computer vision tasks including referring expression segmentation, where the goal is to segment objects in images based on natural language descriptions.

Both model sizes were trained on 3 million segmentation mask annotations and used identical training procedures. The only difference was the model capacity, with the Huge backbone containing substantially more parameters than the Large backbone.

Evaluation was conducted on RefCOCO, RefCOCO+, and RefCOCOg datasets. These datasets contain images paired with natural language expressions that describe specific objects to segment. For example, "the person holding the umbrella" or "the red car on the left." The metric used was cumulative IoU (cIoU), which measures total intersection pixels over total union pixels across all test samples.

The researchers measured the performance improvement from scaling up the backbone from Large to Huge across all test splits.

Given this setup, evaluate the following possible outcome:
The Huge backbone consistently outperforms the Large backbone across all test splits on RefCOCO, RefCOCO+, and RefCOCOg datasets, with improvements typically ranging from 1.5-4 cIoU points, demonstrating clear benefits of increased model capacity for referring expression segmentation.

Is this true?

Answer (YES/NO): NO